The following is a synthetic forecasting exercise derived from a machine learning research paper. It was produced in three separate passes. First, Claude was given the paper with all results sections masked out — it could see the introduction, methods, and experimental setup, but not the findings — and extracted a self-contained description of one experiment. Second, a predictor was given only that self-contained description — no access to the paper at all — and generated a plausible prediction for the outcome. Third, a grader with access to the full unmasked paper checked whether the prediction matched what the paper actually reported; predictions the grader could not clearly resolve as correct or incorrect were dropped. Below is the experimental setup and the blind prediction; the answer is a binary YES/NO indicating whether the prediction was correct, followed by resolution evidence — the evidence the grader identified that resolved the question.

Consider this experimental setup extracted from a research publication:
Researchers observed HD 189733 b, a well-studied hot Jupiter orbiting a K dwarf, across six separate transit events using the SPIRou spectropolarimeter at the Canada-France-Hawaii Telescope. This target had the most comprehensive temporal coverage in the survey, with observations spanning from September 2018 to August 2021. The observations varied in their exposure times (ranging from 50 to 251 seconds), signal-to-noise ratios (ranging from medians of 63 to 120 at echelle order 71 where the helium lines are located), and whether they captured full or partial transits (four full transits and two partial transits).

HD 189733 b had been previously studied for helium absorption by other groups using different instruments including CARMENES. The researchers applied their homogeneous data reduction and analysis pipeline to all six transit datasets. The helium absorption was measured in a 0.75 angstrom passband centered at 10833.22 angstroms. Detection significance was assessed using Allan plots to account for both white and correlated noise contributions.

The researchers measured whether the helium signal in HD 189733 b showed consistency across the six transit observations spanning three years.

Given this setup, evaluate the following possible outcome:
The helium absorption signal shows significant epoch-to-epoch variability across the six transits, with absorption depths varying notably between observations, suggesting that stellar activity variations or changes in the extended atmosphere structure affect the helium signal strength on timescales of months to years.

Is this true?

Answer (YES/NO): YES